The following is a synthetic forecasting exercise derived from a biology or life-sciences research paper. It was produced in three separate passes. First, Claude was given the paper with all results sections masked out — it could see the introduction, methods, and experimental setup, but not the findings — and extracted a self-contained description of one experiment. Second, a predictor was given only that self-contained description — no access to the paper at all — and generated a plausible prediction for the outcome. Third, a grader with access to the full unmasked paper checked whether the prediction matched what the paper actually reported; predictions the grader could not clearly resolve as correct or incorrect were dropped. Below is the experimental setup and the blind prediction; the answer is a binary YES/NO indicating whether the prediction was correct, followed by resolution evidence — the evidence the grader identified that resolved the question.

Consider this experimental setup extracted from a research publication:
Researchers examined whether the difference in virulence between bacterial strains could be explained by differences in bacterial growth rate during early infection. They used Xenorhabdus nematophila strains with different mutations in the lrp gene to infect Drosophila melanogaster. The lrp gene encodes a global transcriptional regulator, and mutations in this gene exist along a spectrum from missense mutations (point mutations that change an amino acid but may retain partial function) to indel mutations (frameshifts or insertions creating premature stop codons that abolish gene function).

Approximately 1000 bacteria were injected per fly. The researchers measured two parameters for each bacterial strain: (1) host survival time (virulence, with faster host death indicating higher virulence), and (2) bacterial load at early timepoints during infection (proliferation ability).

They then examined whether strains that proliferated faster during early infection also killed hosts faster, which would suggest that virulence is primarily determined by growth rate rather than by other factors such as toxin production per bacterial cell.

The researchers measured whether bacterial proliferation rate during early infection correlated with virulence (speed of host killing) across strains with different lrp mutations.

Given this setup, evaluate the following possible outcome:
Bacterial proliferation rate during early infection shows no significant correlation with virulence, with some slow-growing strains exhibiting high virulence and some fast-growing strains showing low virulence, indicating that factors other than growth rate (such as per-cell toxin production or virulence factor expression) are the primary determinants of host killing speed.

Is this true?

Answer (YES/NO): NO